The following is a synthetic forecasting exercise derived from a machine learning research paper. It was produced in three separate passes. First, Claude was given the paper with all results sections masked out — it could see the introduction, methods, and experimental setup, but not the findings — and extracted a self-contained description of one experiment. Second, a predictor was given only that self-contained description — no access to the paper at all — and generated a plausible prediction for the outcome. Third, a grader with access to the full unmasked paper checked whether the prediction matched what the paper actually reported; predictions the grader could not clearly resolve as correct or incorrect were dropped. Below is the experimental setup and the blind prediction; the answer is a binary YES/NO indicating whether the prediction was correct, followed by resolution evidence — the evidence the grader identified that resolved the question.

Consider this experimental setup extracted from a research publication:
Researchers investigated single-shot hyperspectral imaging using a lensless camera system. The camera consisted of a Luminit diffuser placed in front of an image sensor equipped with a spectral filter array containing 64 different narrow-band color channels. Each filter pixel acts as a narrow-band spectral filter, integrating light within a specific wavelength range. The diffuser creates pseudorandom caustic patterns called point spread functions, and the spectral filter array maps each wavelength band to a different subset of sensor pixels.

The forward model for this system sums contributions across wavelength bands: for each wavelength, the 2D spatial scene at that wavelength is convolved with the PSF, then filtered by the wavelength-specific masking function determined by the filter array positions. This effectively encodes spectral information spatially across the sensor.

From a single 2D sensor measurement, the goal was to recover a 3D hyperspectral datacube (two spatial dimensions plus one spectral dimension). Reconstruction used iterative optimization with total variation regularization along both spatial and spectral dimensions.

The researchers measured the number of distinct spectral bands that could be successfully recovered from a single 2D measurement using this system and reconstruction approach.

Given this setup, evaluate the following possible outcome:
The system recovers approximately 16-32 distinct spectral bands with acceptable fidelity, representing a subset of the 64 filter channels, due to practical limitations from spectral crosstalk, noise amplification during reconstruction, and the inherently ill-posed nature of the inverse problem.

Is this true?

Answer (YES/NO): NO